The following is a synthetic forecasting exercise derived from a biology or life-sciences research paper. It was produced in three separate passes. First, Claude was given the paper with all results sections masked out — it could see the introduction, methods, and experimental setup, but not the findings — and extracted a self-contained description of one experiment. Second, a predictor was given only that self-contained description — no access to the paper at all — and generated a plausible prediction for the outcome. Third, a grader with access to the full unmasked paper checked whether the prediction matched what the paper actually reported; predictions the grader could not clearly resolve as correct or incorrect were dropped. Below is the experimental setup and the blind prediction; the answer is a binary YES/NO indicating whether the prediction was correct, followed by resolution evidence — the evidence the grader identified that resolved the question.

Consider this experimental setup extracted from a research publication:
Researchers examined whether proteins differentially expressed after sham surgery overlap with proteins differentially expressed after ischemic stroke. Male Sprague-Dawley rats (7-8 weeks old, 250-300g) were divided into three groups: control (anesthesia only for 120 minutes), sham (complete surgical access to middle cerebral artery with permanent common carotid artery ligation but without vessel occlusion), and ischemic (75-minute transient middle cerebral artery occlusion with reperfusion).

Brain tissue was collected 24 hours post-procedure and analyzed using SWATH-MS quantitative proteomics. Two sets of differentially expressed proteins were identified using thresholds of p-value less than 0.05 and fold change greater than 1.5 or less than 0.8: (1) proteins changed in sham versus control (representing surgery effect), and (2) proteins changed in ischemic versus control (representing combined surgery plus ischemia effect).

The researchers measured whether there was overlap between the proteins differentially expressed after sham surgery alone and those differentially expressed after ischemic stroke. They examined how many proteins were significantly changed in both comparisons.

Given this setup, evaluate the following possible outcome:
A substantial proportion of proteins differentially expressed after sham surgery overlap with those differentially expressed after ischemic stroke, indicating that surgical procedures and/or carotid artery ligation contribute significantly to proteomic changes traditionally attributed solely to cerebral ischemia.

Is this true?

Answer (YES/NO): YES